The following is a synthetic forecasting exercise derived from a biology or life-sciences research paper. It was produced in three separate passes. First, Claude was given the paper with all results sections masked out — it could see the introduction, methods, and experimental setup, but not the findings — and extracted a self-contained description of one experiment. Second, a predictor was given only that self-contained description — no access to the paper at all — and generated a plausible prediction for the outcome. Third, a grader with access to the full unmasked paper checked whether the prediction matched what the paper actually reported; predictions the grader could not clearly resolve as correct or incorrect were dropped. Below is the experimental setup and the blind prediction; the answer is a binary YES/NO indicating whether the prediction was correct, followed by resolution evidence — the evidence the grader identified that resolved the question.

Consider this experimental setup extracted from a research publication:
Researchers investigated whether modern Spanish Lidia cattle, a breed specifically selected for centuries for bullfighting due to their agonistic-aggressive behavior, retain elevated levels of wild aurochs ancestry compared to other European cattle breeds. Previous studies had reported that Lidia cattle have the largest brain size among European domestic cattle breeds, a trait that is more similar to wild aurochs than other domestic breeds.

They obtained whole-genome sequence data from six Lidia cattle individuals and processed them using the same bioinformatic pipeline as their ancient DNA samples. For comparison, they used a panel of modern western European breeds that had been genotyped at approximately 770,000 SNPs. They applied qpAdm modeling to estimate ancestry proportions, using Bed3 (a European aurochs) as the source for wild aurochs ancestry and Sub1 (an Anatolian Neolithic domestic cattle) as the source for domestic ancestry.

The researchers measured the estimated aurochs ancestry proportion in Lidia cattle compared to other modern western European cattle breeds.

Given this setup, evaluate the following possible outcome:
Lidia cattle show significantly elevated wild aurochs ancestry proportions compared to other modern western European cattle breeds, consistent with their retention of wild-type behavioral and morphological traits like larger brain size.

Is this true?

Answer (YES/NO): NO